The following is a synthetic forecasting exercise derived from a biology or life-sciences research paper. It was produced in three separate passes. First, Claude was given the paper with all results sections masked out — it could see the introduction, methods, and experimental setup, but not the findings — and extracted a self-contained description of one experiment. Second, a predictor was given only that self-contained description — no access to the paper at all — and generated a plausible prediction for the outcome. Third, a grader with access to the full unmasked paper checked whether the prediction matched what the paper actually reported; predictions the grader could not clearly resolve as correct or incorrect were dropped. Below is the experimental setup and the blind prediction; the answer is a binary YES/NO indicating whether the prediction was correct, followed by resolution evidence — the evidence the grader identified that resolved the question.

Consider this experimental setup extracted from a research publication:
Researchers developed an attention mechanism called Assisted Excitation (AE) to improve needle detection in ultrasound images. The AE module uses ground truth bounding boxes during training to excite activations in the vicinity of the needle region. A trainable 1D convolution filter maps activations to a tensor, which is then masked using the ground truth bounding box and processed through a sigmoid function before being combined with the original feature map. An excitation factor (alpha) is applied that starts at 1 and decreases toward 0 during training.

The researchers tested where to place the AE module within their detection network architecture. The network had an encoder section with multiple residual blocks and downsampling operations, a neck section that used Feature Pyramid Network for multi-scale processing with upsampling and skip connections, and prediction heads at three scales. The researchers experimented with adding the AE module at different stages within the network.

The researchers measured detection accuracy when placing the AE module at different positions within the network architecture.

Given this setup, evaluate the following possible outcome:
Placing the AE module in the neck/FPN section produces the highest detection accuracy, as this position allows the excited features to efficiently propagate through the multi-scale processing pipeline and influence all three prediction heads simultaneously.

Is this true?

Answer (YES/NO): YES